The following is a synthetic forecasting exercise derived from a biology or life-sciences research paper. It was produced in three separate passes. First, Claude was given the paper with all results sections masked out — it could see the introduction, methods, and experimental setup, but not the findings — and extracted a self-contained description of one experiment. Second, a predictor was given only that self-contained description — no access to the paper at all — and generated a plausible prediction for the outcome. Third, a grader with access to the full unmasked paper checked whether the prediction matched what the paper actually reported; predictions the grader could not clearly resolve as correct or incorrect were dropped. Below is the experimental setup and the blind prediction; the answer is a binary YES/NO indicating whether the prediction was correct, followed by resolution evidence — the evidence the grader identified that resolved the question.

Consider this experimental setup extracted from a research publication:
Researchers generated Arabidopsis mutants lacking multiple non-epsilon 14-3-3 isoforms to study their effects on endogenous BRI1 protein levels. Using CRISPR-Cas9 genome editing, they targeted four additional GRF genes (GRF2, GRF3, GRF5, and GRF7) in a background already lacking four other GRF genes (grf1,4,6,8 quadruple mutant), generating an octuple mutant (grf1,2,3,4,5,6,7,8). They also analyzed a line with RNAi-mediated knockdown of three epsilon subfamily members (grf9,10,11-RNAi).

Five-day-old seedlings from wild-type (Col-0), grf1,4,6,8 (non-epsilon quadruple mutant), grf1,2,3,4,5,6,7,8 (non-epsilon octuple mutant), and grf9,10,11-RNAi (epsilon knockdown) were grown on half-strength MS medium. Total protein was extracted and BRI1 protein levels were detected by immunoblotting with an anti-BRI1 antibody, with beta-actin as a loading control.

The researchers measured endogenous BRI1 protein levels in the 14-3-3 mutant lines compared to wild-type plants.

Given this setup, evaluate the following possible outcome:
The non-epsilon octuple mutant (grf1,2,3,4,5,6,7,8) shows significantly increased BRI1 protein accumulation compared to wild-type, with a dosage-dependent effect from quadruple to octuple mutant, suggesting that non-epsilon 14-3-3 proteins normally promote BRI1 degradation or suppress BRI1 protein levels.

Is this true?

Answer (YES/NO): NO